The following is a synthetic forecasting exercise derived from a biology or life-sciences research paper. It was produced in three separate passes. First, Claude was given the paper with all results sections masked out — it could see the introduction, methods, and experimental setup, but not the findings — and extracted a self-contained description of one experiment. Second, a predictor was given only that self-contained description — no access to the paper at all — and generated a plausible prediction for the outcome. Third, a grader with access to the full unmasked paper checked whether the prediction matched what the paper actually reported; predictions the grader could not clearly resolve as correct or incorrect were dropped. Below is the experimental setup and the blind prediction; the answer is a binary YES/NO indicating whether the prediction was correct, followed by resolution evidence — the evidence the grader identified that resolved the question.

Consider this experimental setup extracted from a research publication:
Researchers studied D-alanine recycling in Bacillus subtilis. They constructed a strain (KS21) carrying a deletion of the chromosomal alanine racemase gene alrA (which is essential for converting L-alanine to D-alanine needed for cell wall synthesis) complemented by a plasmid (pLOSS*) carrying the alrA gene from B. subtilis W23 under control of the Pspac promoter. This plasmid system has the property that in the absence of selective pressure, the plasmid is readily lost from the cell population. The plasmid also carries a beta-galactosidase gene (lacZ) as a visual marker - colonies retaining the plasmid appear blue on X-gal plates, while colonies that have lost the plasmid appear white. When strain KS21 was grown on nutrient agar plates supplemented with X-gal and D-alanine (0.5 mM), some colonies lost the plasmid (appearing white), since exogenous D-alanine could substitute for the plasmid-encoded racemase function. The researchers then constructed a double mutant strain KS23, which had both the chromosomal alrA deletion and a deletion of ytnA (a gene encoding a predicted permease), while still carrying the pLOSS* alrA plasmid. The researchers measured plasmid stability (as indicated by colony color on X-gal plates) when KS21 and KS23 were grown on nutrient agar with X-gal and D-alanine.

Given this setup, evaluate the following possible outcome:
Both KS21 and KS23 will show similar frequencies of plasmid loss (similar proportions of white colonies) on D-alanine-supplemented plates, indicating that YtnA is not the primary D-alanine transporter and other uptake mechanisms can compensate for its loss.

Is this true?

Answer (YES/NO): NO